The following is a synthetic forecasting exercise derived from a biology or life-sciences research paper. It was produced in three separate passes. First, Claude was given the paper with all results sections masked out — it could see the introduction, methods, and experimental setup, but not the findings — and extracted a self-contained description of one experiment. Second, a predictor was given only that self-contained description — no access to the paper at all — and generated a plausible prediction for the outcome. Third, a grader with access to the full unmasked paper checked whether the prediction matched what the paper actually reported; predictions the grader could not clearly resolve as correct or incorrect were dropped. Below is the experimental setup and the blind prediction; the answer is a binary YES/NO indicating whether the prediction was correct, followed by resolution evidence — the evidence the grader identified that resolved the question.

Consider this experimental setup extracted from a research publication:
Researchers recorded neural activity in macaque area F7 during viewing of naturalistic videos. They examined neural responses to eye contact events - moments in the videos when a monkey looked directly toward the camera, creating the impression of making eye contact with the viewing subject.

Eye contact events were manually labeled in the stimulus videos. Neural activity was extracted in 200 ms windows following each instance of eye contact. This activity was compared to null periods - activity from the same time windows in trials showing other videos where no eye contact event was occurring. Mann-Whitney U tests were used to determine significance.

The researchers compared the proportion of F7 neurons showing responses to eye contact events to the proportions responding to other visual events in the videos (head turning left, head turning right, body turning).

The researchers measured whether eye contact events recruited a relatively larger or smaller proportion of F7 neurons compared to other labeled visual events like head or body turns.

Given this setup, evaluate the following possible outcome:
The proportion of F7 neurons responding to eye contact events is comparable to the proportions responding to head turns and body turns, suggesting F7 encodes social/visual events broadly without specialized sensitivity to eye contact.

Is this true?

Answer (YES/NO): NO